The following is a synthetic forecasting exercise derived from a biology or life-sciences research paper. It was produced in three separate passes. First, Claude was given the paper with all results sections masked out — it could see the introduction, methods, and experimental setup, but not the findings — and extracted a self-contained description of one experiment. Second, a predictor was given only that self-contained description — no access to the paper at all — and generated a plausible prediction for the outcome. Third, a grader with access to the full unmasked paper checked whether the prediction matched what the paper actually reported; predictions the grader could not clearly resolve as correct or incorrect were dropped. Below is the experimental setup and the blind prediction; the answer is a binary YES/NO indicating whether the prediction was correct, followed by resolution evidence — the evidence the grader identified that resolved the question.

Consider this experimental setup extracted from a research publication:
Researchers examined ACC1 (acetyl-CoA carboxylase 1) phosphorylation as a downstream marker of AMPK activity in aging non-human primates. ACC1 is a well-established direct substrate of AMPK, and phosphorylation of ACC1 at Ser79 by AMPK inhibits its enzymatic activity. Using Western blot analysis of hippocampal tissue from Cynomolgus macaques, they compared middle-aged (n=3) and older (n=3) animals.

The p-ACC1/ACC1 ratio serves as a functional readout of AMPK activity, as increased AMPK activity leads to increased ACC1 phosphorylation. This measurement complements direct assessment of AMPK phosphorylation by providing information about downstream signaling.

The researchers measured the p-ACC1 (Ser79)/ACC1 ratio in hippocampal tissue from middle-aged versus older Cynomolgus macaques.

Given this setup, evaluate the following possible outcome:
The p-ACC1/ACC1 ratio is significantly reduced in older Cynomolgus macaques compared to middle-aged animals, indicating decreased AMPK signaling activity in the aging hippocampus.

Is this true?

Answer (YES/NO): NO